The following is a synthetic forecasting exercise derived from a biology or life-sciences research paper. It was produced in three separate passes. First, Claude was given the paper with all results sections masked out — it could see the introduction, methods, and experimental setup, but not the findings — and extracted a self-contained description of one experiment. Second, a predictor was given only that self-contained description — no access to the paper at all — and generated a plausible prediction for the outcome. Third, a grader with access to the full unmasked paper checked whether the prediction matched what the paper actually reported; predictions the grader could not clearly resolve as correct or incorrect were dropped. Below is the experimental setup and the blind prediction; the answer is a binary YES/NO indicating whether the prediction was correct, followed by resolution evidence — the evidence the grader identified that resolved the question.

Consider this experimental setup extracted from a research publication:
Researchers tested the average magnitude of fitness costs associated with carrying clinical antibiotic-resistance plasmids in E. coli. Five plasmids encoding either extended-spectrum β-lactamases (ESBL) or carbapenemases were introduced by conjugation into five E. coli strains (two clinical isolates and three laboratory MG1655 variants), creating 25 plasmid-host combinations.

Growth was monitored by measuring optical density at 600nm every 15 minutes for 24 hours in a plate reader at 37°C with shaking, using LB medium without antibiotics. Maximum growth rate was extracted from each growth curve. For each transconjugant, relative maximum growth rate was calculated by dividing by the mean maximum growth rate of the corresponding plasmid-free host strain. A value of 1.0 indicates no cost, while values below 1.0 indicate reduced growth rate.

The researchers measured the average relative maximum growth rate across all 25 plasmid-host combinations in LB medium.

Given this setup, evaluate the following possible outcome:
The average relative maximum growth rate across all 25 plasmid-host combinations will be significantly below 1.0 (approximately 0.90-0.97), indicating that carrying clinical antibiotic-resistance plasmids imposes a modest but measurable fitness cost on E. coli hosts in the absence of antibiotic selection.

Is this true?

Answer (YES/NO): YES